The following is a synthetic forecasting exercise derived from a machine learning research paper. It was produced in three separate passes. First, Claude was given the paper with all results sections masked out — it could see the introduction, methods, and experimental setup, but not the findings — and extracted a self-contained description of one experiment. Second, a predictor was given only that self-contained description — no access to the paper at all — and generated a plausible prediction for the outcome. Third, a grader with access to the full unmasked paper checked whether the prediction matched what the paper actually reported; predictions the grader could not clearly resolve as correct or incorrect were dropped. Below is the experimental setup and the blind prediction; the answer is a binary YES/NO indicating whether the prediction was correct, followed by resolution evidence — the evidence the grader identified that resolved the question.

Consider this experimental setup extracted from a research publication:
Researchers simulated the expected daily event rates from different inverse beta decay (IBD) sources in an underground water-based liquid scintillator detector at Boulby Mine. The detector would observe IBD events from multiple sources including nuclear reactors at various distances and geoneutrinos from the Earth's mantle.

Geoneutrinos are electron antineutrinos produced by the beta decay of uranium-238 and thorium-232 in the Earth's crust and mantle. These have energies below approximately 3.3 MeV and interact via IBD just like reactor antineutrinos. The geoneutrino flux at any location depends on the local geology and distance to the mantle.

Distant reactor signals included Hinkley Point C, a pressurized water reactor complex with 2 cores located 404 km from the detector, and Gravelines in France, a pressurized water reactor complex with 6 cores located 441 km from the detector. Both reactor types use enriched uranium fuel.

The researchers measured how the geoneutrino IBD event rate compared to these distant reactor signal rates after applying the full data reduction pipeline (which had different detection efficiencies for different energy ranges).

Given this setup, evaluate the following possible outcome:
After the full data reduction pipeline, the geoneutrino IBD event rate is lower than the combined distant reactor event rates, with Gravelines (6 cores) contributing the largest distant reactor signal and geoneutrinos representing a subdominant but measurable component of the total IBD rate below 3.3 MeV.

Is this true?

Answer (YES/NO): NO